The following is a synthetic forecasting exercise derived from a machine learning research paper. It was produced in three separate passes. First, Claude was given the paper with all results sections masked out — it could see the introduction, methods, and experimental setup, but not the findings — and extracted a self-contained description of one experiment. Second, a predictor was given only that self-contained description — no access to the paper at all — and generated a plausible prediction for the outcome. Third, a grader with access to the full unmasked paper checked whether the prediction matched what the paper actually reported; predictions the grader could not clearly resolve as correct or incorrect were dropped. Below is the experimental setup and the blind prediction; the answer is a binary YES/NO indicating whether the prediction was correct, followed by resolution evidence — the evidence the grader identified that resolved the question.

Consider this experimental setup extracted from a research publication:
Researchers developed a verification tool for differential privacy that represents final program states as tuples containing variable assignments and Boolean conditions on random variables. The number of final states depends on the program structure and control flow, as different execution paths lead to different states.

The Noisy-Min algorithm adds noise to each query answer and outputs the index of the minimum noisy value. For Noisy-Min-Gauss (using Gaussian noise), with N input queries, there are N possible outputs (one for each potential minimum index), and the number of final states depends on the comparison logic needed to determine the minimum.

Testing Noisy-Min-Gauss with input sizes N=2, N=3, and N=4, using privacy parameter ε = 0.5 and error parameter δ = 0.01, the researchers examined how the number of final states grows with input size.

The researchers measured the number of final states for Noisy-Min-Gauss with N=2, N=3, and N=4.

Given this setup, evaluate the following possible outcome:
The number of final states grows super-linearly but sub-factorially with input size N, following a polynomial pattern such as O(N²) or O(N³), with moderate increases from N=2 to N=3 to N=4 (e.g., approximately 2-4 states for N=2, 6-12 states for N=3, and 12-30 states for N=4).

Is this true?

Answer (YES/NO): NO